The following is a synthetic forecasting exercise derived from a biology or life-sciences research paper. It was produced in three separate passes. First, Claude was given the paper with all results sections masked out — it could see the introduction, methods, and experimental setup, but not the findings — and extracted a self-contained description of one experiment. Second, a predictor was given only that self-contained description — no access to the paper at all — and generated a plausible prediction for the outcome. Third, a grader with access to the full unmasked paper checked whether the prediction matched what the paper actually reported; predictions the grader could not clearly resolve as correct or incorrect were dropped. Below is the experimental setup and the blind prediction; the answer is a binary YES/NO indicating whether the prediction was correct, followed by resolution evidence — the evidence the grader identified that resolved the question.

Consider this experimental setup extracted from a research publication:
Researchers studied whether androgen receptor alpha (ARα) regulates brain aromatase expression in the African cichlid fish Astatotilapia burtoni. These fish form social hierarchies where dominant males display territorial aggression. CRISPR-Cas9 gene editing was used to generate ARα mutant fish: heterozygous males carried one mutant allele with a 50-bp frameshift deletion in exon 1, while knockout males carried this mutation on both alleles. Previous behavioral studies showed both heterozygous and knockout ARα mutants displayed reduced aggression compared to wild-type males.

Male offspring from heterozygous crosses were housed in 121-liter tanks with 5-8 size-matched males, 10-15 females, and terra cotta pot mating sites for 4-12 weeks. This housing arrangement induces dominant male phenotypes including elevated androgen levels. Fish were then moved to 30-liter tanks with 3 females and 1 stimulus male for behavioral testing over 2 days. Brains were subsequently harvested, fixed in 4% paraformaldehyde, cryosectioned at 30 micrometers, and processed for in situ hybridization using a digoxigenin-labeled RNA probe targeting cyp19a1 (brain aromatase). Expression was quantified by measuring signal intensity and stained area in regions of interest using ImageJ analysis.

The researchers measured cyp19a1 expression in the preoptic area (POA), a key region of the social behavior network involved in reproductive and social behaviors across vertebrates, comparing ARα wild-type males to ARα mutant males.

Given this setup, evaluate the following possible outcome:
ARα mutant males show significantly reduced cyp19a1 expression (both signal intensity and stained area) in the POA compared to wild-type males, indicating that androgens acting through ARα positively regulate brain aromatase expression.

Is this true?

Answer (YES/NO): NO